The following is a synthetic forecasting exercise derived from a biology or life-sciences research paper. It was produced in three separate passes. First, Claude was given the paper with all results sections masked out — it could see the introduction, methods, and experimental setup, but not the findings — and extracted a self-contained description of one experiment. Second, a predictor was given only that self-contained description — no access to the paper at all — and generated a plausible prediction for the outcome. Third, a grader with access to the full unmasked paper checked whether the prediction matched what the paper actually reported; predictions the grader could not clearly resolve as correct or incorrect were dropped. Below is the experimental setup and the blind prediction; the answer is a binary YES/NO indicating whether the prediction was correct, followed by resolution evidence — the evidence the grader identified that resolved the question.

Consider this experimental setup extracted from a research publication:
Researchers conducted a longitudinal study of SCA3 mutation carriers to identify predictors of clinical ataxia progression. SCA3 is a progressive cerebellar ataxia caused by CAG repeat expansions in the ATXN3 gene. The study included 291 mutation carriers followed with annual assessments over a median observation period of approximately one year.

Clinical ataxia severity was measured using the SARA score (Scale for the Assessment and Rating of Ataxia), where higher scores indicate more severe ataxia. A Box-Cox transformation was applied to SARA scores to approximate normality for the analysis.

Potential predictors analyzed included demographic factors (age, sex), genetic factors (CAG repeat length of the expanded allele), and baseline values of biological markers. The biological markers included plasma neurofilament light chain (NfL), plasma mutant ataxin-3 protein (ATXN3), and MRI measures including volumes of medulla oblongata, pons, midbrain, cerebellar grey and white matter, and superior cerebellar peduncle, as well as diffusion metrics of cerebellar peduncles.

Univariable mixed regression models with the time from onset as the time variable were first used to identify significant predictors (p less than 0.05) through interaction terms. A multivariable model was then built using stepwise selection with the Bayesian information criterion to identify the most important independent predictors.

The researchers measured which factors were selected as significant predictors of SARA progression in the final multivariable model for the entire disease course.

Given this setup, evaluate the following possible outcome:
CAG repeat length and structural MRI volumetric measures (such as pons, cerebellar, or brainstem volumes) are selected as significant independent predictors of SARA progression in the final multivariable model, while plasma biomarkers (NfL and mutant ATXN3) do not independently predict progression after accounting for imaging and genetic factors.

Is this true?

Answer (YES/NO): NO